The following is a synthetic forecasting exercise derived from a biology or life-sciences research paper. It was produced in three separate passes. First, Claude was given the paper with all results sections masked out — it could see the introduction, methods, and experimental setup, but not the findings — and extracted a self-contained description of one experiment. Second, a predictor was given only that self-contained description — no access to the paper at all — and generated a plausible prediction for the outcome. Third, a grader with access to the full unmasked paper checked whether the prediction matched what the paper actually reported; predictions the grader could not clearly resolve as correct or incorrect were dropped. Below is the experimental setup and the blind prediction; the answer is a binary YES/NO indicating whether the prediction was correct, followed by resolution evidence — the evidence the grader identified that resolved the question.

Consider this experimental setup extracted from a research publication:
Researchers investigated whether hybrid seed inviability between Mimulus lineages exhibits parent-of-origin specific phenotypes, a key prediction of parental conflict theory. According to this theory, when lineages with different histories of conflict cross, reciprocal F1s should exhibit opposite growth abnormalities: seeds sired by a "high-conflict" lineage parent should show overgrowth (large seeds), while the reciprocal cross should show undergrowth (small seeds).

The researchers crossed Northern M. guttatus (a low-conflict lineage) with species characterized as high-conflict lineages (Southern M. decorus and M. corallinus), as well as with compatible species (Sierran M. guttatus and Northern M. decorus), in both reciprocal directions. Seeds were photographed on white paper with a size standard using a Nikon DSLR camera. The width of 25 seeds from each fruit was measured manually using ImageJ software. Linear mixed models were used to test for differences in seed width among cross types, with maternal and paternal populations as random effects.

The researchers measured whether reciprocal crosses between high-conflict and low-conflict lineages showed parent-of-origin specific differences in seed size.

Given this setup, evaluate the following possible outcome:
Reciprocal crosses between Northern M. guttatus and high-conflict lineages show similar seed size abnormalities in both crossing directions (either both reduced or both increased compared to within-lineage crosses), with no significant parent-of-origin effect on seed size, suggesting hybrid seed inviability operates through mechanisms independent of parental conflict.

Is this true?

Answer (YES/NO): NO